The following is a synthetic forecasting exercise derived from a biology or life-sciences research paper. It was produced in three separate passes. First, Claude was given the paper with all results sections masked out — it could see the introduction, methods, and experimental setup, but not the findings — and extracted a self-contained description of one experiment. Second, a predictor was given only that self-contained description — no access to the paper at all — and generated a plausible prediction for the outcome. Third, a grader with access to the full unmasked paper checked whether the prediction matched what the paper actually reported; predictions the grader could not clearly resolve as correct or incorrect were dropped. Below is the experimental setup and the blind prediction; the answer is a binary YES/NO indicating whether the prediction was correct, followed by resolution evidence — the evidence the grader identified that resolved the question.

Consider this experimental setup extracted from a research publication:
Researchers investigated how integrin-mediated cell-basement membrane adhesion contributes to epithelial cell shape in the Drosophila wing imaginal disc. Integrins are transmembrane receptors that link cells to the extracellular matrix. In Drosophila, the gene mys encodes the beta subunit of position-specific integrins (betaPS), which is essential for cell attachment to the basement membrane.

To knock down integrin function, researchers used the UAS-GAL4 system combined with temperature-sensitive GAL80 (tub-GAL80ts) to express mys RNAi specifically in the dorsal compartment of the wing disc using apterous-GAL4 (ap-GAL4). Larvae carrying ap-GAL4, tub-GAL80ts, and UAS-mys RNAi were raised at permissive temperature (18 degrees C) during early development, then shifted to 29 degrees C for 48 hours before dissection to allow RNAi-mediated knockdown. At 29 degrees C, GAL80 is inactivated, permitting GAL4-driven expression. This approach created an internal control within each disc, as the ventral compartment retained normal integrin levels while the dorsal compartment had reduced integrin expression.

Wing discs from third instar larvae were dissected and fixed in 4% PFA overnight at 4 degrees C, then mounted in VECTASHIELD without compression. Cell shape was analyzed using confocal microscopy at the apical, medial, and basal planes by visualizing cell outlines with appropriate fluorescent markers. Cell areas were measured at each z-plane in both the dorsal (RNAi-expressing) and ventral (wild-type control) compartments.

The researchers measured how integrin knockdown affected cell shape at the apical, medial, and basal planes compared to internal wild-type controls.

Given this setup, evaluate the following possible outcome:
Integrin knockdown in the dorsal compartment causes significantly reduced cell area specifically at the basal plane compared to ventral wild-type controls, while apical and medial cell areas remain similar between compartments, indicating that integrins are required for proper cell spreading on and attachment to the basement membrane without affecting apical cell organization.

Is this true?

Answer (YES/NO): NO